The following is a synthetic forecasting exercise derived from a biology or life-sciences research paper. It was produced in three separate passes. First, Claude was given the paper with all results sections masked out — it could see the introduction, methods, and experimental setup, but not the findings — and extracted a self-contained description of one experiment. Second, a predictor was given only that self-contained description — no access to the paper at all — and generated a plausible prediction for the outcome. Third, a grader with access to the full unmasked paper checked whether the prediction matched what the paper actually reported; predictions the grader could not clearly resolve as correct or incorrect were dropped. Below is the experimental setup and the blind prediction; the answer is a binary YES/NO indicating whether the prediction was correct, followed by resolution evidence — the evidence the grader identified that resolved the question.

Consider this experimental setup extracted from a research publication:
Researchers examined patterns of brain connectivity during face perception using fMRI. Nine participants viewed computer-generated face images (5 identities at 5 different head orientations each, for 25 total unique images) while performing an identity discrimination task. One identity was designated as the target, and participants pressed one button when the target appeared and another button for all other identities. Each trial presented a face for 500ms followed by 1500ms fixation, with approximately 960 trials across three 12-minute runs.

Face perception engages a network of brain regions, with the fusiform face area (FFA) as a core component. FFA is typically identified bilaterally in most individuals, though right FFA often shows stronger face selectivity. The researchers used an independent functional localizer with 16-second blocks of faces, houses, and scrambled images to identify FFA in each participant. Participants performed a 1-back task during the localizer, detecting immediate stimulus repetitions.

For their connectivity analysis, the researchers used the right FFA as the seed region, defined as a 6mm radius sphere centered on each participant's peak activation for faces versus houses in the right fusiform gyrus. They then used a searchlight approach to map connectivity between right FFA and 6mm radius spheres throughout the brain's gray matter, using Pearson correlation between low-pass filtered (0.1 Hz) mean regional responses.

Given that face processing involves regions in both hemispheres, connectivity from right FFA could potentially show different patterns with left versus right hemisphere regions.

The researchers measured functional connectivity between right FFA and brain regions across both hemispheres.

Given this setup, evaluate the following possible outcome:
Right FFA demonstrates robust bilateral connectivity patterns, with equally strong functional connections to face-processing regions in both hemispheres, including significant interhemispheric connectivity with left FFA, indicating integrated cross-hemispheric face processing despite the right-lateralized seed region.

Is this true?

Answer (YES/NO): NO